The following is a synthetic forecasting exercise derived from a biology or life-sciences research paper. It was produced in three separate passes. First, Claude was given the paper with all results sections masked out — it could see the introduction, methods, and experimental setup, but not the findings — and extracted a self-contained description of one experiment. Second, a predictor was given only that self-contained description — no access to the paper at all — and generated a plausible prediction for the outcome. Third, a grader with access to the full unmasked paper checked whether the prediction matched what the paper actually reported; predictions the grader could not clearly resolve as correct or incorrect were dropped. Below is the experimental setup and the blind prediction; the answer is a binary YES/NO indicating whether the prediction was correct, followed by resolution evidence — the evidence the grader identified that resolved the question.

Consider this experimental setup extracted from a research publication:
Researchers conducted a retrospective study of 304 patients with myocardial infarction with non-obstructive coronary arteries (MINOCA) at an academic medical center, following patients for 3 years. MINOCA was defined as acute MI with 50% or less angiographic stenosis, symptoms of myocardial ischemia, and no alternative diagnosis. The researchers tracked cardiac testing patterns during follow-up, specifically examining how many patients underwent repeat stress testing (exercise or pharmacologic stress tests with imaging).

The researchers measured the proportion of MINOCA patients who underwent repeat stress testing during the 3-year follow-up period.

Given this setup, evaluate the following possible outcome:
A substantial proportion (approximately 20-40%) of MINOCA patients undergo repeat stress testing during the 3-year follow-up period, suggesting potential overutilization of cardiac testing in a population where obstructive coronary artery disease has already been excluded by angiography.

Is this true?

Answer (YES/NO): YES